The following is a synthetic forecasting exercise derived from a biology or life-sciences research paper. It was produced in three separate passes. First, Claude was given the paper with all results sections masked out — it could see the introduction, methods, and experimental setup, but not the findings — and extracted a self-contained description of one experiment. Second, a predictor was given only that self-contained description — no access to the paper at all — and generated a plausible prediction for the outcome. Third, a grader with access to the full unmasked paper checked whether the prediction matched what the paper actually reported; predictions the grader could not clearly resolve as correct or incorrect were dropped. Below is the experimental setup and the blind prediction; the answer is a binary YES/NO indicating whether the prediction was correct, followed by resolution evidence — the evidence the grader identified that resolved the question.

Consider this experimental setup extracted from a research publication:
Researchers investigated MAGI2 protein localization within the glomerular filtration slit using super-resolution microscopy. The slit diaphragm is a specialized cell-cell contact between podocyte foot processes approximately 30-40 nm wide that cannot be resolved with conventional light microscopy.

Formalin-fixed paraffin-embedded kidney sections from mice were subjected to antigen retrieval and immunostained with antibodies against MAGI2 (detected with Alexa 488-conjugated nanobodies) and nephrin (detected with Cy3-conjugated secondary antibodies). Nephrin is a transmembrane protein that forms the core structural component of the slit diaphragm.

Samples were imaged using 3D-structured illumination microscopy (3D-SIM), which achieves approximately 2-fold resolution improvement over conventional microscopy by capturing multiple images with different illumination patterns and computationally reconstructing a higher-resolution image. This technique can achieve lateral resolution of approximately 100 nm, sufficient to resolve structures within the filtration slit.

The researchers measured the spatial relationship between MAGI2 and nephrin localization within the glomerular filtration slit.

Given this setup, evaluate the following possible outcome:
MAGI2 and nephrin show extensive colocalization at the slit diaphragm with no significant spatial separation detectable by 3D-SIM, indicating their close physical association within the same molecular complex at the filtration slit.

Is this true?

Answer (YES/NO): YES